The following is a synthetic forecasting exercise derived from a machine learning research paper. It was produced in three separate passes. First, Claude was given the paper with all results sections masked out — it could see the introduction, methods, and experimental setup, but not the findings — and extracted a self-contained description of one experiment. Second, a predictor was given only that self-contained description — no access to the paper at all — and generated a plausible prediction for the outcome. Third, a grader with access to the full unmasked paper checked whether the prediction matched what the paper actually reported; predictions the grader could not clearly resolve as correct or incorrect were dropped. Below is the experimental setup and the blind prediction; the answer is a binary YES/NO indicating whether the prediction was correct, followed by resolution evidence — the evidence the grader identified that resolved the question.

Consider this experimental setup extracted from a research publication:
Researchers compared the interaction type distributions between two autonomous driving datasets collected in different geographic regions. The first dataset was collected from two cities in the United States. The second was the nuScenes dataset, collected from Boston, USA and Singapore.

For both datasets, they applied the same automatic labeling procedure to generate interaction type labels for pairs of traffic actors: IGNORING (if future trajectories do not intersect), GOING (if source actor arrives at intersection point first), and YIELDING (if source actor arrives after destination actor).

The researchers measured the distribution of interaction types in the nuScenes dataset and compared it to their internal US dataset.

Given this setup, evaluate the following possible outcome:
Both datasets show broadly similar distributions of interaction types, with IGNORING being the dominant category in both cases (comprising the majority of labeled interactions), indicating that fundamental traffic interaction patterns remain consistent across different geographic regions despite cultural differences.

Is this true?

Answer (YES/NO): YES